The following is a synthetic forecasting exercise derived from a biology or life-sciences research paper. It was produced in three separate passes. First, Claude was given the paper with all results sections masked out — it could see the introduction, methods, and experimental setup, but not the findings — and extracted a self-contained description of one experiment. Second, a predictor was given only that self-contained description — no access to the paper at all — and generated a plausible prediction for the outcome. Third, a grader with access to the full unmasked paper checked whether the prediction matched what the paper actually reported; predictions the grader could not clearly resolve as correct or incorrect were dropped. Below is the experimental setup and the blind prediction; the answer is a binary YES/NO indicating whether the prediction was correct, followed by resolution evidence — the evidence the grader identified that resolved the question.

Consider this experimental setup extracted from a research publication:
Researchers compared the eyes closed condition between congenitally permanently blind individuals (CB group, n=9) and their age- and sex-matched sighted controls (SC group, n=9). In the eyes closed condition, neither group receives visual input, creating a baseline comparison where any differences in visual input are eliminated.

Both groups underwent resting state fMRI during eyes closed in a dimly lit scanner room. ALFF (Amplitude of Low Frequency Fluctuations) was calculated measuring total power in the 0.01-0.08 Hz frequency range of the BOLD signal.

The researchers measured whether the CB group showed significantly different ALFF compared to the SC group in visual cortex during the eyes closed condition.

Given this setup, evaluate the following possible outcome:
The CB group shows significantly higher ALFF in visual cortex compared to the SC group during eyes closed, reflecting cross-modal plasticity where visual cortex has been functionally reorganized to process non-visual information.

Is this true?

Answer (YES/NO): YES